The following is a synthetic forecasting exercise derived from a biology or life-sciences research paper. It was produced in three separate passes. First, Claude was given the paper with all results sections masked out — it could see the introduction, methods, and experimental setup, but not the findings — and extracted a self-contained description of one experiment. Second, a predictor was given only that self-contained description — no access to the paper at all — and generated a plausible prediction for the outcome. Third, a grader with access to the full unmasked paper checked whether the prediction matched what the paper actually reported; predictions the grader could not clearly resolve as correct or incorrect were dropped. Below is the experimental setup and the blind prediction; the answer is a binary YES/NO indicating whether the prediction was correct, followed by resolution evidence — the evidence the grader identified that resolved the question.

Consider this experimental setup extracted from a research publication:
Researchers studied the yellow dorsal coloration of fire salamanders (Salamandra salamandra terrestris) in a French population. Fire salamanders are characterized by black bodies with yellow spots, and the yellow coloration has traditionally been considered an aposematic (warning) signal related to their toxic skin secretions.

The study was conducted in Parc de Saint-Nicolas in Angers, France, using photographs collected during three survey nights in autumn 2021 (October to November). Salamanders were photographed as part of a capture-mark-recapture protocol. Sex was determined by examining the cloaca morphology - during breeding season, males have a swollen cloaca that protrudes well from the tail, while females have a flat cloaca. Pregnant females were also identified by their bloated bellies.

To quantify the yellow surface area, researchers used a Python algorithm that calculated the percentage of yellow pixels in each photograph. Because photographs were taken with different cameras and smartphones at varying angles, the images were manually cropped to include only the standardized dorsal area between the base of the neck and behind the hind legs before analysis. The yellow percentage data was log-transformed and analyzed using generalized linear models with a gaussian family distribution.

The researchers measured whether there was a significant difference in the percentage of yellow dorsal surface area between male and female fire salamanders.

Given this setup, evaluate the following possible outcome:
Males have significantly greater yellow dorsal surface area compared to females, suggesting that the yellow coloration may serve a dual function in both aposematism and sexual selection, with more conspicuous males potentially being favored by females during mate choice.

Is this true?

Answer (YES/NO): YES